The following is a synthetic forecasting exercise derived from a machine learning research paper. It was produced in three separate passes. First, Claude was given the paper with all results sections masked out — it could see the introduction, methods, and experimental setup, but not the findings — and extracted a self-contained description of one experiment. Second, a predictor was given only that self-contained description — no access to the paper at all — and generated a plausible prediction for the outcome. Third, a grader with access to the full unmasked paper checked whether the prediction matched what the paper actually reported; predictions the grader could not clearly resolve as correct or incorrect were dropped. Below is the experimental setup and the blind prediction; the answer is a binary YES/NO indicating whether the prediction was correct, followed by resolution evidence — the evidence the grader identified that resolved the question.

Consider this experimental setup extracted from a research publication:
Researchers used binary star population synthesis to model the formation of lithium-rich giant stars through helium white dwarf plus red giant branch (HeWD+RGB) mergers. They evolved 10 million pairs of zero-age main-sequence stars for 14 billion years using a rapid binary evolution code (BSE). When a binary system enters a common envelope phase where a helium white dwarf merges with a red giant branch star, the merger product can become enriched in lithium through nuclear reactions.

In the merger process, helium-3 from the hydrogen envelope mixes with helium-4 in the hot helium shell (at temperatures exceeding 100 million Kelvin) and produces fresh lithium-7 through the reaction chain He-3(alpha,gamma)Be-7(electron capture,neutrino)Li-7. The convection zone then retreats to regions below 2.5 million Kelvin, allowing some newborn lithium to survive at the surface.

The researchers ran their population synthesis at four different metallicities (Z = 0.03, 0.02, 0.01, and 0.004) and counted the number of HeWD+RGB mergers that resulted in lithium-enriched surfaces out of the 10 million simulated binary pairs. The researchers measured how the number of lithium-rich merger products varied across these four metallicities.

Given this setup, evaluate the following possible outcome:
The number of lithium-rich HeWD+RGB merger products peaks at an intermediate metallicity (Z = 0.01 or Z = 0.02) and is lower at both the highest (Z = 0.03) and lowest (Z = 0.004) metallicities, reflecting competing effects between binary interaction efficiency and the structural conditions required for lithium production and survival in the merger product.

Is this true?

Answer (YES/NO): NO